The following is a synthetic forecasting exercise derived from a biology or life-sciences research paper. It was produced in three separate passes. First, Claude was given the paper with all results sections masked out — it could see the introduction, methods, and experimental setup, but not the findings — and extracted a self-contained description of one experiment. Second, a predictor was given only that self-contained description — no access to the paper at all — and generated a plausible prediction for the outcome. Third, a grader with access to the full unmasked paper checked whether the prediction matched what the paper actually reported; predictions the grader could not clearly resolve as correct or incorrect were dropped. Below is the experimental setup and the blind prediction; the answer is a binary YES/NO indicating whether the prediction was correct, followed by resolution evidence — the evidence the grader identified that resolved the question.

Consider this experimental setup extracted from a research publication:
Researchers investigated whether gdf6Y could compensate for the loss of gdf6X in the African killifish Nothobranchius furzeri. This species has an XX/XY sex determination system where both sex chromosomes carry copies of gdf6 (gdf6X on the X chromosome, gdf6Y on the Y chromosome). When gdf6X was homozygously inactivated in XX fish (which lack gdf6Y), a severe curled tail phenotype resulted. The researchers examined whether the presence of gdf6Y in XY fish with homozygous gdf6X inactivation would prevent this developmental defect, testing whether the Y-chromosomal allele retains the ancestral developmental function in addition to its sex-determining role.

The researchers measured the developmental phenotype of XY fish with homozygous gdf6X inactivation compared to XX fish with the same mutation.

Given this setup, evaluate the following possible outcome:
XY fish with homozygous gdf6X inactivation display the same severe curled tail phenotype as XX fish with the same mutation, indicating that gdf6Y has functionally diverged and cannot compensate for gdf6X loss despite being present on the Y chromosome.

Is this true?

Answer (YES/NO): NO